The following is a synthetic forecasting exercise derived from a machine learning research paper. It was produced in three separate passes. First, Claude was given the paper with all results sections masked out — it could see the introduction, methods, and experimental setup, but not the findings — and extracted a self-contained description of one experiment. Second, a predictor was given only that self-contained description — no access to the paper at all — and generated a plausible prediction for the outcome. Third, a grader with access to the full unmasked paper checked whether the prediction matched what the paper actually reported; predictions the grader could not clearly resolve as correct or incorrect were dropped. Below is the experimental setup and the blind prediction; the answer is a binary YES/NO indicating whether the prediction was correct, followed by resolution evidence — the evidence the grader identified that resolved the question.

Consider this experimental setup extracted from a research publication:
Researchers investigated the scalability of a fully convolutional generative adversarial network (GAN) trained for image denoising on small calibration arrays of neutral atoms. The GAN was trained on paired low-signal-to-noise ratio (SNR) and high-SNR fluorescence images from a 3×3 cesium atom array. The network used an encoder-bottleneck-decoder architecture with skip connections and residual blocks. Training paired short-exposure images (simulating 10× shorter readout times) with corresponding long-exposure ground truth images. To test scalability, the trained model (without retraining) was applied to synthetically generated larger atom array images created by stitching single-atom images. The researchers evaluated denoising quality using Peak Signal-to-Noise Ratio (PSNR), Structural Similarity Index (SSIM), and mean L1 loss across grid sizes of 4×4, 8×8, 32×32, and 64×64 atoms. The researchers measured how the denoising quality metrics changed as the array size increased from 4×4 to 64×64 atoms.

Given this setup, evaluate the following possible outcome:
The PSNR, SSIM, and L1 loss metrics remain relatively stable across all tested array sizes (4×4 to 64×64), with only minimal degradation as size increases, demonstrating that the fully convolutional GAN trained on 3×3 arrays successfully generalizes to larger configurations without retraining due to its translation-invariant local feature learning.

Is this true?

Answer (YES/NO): YES